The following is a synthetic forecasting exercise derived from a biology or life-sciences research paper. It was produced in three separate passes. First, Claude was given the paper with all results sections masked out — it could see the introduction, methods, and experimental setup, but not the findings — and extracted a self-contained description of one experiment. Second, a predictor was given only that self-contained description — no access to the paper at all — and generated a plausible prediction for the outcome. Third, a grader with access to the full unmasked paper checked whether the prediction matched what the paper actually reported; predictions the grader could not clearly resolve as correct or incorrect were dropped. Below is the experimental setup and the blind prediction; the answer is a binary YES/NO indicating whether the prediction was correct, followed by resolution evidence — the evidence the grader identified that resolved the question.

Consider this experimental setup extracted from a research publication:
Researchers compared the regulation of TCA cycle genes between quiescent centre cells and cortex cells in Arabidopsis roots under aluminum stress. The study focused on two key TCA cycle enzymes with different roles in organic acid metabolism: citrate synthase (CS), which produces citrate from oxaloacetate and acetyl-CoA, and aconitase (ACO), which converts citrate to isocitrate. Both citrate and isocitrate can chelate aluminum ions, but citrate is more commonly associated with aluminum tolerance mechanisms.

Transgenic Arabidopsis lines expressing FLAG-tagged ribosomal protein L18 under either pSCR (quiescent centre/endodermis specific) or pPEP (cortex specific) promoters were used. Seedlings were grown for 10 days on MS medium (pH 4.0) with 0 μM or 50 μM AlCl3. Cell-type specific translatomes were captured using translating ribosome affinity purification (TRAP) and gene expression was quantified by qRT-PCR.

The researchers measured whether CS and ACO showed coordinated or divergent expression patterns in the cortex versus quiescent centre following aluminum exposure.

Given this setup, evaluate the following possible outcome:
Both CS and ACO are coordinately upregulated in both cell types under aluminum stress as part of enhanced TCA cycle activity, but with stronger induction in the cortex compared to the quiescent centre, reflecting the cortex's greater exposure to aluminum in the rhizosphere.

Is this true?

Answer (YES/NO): NO